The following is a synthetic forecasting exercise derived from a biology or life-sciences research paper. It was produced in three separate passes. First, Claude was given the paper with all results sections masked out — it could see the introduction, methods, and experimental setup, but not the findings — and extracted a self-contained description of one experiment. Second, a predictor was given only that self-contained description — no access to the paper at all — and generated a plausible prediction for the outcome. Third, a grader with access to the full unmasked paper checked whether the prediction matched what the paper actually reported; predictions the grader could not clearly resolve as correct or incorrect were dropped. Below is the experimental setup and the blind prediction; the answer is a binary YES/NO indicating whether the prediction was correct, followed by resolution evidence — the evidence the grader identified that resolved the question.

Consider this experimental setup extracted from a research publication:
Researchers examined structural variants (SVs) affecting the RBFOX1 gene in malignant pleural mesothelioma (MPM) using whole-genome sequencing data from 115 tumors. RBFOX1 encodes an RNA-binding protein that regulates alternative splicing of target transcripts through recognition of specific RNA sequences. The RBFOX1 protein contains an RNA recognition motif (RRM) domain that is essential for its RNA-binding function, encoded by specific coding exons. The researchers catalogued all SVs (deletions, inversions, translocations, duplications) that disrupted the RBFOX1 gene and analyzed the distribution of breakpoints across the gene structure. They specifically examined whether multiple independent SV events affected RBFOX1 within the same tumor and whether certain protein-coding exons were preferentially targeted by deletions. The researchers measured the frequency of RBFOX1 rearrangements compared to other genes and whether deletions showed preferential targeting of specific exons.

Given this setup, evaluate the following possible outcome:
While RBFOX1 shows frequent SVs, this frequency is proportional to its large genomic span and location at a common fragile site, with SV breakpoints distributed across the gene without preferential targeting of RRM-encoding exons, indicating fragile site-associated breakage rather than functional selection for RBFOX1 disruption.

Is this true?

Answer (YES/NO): NO